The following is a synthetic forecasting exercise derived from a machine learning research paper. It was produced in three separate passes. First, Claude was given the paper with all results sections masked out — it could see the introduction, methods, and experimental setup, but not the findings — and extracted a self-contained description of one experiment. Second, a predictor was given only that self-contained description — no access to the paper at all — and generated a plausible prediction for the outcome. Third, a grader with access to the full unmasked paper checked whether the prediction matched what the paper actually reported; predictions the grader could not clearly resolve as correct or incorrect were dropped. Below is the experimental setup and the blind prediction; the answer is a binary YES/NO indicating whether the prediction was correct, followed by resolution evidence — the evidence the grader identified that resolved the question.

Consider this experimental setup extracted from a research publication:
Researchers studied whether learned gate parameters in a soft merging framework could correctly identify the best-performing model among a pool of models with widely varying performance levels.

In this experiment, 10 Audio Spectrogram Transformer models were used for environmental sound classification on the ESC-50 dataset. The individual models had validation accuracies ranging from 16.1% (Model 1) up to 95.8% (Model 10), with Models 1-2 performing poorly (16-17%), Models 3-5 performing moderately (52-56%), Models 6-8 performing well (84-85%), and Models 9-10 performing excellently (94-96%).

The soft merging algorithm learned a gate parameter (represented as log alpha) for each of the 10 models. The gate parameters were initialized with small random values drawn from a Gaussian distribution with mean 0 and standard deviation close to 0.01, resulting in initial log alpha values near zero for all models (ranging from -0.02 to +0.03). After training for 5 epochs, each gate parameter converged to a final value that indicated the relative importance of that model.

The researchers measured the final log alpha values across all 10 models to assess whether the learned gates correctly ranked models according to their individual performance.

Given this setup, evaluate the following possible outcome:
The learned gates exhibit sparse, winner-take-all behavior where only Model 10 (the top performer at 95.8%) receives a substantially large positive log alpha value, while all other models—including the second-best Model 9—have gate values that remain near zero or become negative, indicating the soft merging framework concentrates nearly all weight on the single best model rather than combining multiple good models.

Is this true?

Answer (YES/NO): NO